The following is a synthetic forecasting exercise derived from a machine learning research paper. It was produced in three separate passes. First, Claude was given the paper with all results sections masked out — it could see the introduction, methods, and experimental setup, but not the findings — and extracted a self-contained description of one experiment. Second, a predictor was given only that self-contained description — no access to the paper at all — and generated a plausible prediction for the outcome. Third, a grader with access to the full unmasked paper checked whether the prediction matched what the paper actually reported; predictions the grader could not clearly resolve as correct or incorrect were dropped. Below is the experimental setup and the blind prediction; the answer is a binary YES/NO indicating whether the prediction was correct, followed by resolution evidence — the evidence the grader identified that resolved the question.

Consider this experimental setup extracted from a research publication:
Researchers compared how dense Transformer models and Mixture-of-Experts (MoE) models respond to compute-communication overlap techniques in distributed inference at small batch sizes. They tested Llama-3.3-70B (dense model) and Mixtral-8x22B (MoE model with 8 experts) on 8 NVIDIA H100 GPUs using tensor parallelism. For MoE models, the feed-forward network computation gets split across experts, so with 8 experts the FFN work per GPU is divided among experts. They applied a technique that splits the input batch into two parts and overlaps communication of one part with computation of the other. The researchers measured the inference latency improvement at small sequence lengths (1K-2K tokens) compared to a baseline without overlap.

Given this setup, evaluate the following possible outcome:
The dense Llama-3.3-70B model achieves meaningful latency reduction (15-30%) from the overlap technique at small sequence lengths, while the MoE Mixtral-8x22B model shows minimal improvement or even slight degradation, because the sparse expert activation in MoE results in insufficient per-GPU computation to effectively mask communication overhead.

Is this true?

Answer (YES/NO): YES